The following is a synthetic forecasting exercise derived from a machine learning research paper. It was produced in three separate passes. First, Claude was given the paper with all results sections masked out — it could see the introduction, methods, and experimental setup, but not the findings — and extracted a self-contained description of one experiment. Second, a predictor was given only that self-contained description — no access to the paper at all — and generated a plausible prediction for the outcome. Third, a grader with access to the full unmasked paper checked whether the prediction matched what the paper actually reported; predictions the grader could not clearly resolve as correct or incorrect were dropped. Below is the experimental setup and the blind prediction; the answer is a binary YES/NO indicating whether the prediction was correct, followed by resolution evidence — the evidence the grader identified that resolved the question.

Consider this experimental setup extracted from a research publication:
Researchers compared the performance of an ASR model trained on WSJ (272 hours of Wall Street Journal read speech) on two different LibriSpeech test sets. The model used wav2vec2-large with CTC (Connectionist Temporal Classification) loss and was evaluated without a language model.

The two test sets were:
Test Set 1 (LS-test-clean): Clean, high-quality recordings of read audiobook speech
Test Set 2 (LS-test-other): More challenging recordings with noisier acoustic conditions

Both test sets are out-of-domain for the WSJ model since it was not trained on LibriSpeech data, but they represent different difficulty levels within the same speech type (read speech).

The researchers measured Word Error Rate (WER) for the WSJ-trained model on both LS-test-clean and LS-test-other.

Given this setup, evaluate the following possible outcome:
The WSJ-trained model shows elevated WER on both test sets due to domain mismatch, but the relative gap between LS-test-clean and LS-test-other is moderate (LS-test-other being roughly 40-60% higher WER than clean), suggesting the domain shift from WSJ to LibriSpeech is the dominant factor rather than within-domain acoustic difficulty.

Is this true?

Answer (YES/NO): NO